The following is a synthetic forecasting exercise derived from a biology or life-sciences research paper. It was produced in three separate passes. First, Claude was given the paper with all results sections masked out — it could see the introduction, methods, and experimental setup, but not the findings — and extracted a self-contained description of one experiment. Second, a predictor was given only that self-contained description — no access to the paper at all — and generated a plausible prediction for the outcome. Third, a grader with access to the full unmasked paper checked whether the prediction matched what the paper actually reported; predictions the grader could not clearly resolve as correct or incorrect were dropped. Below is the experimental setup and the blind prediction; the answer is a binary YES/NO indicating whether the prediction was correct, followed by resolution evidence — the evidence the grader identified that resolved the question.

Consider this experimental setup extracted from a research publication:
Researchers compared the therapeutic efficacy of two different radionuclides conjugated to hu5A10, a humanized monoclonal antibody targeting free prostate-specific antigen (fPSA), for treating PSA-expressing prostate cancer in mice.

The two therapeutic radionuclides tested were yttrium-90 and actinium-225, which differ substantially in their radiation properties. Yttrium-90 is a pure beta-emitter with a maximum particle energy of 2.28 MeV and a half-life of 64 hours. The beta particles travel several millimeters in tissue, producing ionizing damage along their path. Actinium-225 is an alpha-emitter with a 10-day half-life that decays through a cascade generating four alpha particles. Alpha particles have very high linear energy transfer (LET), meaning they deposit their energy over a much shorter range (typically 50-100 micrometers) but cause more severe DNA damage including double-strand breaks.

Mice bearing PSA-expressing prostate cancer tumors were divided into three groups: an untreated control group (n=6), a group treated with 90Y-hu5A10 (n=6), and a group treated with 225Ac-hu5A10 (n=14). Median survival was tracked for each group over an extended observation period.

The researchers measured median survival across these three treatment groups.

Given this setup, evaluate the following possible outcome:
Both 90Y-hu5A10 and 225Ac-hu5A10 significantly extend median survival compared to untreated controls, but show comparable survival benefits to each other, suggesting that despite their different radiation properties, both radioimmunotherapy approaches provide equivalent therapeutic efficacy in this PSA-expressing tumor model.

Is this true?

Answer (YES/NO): NO